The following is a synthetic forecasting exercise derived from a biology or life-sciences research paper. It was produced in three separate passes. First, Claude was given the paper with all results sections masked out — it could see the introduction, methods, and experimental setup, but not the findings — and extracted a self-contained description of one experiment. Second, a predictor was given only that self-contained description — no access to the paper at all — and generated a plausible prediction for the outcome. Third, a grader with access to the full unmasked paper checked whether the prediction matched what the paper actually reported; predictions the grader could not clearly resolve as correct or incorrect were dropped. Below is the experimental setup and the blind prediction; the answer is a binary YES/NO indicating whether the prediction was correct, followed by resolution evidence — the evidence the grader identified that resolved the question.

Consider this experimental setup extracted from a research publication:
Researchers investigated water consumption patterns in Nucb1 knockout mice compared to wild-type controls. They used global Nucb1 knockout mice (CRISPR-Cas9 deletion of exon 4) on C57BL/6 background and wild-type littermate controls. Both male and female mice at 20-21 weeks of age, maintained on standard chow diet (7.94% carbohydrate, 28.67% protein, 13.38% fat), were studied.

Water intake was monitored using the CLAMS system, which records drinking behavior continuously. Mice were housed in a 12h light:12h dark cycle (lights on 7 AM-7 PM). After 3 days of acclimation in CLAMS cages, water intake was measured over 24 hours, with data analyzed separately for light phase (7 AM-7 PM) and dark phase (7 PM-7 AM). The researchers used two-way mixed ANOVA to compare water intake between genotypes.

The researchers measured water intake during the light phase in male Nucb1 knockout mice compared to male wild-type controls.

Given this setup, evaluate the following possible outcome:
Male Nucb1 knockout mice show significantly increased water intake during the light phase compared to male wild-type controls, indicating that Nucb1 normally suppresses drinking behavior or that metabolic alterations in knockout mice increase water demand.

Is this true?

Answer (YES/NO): NO